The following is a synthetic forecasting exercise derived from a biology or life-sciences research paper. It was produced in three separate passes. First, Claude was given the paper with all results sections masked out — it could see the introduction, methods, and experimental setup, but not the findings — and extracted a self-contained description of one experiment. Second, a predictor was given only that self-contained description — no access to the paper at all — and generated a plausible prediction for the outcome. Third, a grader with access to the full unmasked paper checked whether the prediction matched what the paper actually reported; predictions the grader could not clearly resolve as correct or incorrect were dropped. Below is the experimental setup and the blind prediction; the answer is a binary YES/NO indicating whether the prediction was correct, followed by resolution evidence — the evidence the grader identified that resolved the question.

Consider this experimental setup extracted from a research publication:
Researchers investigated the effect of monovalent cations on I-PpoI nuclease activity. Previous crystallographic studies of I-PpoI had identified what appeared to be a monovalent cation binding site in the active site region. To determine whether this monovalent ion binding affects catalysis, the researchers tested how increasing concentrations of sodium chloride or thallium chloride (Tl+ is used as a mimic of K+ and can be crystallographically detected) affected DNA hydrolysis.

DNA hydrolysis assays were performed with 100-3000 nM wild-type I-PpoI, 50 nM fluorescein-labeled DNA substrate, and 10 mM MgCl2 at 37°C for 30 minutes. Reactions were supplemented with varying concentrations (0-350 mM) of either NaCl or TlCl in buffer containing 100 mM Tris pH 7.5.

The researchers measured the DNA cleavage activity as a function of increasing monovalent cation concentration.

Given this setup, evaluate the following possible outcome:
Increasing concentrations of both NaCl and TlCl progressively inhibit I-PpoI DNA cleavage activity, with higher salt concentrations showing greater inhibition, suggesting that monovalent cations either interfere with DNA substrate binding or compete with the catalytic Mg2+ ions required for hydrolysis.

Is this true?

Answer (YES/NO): NO